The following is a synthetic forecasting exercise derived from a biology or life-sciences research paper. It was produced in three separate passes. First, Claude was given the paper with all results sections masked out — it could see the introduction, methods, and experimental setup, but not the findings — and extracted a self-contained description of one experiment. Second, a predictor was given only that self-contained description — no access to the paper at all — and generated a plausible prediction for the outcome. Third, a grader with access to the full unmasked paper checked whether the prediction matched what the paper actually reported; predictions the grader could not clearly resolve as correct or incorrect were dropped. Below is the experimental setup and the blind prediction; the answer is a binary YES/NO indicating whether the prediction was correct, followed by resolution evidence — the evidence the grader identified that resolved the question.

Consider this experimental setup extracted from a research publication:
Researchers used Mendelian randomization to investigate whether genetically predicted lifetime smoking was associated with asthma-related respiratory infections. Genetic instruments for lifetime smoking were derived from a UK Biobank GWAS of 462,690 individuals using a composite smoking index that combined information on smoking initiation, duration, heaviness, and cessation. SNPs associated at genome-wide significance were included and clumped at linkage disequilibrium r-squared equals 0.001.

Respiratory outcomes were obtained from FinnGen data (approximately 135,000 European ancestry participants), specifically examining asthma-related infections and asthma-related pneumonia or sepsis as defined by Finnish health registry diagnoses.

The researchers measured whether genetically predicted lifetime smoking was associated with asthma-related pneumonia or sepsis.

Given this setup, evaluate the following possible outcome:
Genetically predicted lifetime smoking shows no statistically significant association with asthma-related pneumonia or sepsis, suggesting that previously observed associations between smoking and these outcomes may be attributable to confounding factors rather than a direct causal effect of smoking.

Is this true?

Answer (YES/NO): NO